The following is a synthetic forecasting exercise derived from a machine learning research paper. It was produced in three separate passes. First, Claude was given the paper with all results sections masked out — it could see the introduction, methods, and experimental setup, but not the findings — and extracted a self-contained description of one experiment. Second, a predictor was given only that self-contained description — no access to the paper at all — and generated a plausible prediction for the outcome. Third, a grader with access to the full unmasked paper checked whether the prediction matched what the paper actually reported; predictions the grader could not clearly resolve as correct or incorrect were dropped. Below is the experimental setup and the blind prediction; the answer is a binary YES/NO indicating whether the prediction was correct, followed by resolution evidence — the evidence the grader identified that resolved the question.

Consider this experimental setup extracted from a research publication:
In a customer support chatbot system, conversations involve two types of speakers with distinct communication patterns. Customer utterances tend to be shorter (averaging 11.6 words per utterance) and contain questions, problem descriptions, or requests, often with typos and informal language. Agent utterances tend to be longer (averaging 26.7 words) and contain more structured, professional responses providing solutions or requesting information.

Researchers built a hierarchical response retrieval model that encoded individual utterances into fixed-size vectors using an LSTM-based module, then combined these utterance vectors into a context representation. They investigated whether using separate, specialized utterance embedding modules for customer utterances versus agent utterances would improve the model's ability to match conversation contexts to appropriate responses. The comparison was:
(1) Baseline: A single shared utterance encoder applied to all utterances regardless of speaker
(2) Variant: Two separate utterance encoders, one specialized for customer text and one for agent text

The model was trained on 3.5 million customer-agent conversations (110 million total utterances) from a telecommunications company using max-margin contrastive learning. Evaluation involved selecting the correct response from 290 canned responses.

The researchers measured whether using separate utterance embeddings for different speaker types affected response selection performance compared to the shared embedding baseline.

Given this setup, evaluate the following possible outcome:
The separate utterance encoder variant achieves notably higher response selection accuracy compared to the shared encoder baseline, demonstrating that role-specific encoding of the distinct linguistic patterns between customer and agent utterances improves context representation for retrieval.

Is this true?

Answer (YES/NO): NO